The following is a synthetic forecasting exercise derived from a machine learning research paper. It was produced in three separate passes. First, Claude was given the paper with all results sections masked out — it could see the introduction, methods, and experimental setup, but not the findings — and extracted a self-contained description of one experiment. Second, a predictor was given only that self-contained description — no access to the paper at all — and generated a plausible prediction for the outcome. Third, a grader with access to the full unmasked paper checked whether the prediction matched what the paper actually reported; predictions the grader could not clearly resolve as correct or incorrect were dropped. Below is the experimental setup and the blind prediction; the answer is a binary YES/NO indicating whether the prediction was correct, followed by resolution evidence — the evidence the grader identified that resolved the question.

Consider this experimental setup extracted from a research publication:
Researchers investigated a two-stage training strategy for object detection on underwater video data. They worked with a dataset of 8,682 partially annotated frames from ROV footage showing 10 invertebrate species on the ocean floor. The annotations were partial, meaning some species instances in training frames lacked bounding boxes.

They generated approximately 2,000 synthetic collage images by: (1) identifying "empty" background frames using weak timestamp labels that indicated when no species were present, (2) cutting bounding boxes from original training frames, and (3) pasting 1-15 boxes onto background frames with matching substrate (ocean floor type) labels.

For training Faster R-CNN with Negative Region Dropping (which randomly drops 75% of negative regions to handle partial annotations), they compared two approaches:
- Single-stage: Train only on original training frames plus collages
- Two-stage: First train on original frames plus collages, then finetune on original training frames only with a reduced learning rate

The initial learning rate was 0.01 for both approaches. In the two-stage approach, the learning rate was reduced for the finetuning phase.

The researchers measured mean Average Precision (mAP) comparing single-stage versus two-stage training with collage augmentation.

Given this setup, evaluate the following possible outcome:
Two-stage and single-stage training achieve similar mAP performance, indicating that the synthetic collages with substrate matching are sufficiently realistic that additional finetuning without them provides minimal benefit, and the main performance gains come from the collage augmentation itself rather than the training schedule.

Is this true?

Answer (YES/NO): NO